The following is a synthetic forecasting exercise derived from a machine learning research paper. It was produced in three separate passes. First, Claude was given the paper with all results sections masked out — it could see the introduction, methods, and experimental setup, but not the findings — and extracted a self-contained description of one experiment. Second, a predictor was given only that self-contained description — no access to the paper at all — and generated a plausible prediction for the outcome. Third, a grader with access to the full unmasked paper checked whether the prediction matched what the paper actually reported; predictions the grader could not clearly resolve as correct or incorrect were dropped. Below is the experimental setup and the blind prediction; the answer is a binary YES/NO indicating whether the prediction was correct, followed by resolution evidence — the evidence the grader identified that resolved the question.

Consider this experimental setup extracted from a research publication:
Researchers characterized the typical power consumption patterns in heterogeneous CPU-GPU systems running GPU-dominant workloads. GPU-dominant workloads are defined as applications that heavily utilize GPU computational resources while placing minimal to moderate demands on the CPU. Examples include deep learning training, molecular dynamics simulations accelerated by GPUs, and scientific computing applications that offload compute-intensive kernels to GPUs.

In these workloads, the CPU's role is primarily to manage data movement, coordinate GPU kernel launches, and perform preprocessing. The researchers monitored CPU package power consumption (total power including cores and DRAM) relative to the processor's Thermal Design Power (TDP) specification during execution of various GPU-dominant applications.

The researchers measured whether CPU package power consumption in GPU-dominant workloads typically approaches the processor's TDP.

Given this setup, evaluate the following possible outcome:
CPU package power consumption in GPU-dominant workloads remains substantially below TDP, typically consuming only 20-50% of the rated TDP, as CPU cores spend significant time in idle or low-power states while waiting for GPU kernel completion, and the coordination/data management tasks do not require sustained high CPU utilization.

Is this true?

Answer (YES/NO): NO